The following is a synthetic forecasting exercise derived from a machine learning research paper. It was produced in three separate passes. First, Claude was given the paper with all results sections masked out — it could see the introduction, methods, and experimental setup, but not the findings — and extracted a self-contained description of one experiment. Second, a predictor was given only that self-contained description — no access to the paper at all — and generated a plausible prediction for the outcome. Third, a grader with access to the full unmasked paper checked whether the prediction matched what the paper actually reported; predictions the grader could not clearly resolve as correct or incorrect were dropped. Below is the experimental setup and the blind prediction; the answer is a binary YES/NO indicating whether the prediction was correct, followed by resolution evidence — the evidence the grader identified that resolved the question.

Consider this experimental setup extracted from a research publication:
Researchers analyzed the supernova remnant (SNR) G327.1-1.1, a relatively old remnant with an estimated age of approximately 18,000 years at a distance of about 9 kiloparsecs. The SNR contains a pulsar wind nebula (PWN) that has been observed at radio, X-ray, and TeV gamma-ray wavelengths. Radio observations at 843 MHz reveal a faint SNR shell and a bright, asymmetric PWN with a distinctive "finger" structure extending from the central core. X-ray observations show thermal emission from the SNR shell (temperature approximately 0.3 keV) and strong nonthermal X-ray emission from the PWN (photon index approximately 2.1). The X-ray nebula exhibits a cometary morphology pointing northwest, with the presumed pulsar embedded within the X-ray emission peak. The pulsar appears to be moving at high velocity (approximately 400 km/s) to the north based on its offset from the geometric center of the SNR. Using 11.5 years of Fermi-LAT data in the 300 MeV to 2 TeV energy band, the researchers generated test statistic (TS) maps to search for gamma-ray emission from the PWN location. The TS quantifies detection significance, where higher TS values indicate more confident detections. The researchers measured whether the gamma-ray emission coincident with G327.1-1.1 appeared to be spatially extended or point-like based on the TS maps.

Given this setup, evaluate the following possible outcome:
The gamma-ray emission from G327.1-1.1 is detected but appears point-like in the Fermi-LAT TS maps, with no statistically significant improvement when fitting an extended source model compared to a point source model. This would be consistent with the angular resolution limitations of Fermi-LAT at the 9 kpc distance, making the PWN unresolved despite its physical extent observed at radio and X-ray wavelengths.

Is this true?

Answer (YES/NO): YES